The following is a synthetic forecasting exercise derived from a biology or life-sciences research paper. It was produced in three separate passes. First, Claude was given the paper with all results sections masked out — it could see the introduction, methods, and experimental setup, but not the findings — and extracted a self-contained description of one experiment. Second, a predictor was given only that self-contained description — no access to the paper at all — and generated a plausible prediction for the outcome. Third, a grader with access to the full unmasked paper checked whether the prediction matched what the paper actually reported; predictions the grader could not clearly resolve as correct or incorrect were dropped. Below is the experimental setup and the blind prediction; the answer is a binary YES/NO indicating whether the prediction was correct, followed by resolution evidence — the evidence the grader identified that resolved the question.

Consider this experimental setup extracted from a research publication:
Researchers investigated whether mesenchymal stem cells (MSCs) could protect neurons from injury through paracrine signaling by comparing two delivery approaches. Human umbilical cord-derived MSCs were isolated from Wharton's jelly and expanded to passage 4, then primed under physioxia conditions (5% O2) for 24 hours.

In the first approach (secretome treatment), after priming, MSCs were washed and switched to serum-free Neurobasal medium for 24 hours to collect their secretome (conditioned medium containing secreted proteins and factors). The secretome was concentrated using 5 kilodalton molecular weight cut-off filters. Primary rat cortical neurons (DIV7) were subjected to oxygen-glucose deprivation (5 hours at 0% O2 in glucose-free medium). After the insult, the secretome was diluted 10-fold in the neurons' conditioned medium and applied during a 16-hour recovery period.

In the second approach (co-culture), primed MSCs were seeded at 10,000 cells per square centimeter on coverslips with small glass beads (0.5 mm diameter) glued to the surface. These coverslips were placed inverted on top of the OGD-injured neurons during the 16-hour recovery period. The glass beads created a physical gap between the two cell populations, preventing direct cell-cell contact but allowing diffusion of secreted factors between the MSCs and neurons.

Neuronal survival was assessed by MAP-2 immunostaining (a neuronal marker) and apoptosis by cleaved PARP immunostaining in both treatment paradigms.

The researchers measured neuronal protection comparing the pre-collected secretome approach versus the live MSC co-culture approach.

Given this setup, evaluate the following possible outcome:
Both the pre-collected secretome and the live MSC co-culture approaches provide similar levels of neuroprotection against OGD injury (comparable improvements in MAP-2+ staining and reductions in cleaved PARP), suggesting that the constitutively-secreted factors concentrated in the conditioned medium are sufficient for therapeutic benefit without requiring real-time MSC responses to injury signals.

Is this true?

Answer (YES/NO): NO